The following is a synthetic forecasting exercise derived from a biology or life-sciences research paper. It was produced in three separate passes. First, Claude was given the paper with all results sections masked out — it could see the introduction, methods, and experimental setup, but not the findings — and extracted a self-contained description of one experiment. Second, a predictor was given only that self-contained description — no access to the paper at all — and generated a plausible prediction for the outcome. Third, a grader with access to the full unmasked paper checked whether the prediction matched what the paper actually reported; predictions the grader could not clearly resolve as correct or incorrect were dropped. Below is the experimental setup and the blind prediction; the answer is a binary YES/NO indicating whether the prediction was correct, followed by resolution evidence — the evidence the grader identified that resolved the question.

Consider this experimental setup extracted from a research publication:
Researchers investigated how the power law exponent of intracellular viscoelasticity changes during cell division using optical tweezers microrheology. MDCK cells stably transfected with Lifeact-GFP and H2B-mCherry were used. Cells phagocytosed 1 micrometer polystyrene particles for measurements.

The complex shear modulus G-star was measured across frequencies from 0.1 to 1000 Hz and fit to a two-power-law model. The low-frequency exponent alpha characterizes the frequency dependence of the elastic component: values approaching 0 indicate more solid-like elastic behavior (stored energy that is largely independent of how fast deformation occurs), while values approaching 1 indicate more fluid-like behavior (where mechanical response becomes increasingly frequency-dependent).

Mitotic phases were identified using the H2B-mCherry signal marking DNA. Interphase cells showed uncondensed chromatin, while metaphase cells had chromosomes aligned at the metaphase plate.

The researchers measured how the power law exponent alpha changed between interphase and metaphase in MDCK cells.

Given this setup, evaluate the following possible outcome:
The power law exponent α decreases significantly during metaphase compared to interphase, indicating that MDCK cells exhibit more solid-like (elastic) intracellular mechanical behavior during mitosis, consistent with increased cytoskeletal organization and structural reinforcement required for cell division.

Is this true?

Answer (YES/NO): NO